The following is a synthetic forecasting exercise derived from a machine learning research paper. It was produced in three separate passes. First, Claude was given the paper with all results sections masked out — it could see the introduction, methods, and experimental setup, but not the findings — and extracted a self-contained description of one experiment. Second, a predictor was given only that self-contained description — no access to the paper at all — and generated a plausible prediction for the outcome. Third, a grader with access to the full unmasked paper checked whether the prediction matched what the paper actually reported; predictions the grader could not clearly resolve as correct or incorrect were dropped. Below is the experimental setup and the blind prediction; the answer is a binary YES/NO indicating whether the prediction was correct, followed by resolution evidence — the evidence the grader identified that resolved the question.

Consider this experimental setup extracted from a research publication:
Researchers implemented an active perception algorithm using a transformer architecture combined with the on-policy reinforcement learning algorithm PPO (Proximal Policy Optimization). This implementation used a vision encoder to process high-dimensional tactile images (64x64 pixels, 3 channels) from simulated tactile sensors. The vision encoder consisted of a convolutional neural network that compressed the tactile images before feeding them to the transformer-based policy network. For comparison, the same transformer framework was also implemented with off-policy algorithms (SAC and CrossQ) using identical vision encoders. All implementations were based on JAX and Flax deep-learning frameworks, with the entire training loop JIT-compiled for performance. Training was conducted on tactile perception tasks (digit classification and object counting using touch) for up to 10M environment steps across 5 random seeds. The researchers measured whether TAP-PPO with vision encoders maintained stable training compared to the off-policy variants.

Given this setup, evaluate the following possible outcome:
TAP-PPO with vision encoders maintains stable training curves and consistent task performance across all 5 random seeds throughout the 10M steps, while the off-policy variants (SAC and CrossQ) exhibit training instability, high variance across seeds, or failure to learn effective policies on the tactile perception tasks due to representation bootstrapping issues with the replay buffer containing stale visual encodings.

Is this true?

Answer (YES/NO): NO